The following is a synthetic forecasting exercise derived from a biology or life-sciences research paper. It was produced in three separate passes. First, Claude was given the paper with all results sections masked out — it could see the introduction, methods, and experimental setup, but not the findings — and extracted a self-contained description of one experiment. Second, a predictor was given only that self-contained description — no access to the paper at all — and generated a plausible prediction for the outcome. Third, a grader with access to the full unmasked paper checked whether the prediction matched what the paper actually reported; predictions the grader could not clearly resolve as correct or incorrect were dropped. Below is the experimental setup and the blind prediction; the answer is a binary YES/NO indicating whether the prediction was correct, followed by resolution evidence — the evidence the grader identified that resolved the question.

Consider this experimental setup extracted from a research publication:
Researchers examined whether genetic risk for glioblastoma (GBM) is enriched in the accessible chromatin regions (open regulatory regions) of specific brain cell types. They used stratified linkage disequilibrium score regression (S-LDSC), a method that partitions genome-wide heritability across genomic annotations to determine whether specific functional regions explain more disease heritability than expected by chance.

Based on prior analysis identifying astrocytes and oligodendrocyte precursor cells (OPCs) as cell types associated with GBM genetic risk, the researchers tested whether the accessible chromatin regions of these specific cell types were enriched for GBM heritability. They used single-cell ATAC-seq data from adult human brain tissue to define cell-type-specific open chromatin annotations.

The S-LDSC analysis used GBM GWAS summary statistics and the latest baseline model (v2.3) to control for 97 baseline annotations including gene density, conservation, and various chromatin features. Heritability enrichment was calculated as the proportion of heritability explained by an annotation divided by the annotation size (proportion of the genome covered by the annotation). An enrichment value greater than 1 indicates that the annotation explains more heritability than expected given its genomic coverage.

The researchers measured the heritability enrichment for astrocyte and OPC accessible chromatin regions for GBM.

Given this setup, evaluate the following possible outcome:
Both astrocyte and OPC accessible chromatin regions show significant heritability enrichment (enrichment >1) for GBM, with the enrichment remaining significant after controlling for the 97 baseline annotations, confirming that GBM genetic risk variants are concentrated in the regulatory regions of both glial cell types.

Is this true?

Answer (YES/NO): NO